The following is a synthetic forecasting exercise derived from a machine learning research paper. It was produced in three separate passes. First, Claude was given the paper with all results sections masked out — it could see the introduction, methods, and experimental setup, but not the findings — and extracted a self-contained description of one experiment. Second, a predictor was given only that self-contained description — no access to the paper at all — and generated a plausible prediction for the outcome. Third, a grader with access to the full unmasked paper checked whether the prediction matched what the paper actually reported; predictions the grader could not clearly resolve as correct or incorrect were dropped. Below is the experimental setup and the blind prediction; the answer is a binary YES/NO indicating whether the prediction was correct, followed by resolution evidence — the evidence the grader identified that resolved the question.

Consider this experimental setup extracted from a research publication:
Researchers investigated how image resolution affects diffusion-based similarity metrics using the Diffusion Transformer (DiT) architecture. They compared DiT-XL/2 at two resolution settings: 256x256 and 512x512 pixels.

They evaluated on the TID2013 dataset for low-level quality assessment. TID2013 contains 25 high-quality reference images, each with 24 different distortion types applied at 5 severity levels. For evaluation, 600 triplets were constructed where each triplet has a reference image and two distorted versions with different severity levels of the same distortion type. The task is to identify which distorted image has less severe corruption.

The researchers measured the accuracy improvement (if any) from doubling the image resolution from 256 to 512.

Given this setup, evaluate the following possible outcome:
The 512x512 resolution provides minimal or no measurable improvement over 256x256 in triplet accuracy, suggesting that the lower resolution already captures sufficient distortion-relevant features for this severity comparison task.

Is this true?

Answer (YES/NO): NO